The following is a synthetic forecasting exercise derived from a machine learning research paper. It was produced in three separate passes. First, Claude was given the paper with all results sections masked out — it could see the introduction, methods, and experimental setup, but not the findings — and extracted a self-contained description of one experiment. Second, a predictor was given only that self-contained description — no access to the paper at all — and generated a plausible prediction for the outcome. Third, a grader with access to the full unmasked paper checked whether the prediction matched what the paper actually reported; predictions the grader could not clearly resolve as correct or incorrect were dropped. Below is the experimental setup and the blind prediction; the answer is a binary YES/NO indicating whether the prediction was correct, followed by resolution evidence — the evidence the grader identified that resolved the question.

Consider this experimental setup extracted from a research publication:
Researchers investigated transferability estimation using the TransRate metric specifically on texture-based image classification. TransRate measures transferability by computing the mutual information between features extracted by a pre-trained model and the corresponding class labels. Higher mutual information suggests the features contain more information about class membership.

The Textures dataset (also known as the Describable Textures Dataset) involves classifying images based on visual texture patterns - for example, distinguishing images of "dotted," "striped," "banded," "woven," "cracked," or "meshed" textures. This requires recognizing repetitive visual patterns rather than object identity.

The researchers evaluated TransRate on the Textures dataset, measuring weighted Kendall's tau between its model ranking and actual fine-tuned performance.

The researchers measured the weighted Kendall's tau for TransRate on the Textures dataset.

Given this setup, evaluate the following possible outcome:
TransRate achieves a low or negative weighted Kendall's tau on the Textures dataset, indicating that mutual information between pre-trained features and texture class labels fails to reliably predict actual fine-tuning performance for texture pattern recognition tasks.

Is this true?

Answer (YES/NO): NO